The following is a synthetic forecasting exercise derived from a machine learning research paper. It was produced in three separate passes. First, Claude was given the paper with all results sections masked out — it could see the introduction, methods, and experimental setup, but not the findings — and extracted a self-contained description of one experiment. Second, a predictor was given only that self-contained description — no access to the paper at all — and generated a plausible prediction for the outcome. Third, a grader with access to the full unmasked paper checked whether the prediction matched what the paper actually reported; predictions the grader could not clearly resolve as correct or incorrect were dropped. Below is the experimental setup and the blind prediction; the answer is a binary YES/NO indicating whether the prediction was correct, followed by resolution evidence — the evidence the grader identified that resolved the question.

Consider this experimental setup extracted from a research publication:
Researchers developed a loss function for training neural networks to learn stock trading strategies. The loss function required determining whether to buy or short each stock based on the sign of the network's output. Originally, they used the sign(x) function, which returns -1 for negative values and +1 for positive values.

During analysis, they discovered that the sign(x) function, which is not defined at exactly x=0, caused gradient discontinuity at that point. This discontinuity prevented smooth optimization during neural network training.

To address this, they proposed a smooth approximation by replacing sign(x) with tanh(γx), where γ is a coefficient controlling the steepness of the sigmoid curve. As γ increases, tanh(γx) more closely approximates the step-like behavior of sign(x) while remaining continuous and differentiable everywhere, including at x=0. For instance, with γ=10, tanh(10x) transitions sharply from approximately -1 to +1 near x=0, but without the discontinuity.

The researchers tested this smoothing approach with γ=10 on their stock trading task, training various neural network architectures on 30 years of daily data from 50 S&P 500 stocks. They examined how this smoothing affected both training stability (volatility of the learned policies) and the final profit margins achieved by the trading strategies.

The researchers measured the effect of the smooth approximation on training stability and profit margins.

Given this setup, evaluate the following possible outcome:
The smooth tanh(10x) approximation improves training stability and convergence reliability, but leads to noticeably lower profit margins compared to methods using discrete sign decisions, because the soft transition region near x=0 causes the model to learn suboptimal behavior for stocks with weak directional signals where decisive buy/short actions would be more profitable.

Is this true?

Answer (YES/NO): NO